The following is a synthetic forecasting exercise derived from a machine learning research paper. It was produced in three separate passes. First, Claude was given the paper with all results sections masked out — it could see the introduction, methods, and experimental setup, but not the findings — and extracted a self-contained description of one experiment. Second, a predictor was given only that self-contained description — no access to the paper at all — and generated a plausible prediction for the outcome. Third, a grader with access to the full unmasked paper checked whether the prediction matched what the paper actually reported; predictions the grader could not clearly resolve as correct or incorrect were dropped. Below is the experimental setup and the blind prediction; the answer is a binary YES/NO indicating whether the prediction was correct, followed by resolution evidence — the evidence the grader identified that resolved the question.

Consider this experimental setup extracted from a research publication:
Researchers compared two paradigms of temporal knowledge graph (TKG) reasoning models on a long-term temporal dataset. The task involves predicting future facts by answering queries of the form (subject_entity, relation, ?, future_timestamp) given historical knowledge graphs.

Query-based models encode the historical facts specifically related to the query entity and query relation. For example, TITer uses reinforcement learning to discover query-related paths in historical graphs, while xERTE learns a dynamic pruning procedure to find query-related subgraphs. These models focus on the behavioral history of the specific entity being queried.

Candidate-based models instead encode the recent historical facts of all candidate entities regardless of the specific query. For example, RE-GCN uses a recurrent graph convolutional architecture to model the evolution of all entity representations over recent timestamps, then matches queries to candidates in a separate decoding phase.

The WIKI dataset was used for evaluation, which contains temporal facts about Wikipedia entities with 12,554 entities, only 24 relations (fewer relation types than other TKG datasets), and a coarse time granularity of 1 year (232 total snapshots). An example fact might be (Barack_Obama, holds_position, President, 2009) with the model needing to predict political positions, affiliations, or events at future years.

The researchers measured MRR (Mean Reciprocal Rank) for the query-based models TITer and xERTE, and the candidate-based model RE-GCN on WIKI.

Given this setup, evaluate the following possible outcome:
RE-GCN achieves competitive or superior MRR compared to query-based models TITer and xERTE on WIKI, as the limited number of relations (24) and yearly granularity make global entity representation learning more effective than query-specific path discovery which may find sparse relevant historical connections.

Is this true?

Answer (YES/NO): YES